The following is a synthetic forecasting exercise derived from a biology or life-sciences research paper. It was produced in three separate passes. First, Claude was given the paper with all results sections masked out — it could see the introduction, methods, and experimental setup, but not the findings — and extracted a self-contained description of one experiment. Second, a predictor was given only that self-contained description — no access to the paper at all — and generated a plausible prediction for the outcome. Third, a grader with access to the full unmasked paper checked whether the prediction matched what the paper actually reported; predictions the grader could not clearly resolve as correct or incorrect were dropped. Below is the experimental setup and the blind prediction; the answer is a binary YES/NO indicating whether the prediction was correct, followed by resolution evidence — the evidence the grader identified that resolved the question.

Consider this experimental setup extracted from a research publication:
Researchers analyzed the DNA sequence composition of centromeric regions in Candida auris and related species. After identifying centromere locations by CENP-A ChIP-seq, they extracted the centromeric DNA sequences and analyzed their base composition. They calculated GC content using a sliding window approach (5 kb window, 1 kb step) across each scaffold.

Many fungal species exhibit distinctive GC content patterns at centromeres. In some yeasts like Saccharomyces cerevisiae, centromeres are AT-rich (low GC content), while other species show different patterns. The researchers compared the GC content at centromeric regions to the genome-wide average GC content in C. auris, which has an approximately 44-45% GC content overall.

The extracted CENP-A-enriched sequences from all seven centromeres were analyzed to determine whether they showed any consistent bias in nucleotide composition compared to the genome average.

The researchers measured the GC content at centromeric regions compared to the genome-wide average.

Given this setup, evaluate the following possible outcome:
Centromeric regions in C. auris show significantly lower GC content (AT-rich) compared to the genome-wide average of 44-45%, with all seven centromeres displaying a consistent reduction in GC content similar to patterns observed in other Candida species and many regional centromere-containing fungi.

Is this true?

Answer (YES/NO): YES